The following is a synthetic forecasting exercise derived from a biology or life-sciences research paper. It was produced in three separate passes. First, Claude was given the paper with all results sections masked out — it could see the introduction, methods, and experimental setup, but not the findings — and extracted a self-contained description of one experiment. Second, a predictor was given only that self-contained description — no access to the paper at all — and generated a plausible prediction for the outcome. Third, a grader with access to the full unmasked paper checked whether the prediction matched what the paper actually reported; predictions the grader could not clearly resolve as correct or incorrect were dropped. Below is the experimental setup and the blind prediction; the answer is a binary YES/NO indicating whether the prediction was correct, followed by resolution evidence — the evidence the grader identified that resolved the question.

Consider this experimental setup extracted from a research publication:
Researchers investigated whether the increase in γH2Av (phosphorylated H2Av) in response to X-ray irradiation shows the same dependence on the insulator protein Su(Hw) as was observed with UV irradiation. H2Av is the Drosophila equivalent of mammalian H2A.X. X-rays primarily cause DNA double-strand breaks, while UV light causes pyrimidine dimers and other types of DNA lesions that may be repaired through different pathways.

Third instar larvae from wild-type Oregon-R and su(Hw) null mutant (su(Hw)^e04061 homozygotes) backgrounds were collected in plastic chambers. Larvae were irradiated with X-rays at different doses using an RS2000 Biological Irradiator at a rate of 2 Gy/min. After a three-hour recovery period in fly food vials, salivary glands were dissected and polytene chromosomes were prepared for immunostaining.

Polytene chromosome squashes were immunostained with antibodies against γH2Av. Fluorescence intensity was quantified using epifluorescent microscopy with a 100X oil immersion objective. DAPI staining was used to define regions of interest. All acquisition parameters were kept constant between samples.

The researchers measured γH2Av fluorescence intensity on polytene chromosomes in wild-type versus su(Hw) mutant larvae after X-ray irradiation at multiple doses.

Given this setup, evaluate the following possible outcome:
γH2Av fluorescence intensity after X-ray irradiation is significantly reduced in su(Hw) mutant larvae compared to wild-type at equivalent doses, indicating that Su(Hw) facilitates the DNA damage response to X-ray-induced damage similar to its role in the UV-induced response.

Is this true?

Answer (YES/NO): YES